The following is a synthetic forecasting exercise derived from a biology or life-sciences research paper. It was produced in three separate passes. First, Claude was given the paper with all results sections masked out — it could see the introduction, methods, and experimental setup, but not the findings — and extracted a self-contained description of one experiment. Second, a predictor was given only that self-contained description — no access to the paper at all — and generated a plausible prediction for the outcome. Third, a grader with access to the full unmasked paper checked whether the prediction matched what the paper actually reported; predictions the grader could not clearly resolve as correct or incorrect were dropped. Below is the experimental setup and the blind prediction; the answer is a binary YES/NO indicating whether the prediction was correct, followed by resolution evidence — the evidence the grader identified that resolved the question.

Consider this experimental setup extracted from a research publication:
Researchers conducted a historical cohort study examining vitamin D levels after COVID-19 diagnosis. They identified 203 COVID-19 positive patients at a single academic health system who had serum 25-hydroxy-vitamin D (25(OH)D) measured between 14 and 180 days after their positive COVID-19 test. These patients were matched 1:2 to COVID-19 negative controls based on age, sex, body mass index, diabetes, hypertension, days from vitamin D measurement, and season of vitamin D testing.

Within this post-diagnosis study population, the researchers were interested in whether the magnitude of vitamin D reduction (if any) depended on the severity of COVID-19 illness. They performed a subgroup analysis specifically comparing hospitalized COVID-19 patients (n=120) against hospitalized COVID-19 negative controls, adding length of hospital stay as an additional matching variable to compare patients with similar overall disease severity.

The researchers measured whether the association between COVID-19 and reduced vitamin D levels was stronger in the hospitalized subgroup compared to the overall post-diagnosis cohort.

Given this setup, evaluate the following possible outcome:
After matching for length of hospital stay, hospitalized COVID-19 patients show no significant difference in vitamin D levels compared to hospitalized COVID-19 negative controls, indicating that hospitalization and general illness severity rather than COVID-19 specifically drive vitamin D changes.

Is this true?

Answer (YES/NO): NO